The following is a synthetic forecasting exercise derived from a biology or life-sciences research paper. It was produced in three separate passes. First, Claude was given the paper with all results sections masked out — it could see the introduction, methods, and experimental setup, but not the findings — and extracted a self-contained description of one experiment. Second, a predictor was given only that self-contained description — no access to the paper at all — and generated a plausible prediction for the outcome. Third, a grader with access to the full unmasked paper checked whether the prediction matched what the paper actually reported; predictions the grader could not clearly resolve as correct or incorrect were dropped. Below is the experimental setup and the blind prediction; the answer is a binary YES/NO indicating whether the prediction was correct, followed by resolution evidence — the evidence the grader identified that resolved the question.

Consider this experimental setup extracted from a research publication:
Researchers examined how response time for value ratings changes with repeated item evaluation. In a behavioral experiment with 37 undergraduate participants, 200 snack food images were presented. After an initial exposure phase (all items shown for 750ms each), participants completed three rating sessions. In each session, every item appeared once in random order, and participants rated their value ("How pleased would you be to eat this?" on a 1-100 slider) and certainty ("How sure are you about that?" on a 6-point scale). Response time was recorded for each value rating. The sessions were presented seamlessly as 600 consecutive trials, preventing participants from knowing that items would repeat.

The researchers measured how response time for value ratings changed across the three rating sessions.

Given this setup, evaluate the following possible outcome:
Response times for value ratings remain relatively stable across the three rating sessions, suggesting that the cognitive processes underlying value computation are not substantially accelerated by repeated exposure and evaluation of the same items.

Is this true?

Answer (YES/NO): NO